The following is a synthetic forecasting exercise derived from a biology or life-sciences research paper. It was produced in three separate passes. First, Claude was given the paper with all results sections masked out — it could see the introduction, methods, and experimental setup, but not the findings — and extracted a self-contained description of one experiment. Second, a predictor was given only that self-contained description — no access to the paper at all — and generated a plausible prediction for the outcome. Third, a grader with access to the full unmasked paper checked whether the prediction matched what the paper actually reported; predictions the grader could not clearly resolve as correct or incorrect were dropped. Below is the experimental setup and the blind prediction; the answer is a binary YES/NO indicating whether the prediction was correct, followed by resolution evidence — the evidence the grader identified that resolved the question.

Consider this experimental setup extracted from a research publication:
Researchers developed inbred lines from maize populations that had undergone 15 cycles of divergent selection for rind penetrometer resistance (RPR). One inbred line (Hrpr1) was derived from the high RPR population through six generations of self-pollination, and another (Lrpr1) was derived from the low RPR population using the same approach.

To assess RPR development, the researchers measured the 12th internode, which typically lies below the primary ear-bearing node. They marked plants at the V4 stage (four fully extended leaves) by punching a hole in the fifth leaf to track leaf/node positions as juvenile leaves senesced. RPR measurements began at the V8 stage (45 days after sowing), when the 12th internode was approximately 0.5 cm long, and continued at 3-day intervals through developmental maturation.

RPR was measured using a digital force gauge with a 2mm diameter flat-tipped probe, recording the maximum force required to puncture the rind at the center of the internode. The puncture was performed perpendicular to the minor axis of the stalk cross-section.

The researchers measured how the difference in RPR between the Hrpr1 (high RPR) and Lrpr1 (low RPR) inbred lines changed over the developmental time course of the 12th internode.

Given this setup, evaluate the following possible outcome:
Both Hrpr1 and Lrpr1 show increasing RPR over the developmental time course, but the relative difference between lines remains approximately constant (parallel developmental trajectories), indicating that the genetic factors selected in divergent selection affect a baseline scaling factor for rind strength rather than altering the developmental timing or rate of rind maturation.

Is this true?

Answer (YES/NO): NO